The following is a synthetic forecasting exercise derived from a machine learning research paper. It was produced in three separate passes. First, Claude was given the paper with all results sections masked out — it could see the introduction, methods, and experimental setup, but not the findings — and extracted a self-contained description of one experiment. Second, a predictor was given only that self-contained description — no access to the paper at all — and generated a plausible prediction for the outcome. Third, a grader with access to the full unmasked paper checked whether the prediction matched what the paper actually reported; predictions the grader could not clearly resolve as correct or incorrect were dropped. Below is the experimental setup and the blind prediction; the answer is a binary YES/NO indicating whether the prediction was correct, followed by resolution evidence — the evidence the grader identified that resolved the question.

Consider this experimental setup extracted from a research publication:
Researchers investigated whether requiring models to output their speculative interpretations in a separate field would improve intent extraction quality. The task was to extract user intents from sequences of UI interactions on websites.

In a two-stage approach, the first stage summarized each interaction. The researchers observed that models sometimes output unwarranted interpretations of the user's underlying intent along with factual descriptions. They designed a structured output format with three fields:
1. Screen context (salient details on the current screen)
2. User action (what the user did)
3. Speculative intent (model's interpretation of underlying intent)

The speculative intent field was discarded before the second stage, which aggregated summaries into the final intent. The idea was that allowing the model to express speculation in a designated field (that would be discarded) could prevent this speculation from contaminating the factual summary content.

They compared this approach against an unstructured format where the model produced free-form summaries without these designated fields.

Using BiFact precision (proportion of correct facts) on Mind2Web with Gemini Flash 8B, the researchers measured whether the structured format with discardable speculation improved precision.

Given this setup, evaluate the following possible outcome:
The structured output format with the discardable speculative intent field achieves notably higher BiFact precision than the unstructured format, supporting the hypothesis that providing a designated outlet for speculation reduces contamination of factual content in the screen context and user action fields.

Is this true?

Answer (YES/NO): NO